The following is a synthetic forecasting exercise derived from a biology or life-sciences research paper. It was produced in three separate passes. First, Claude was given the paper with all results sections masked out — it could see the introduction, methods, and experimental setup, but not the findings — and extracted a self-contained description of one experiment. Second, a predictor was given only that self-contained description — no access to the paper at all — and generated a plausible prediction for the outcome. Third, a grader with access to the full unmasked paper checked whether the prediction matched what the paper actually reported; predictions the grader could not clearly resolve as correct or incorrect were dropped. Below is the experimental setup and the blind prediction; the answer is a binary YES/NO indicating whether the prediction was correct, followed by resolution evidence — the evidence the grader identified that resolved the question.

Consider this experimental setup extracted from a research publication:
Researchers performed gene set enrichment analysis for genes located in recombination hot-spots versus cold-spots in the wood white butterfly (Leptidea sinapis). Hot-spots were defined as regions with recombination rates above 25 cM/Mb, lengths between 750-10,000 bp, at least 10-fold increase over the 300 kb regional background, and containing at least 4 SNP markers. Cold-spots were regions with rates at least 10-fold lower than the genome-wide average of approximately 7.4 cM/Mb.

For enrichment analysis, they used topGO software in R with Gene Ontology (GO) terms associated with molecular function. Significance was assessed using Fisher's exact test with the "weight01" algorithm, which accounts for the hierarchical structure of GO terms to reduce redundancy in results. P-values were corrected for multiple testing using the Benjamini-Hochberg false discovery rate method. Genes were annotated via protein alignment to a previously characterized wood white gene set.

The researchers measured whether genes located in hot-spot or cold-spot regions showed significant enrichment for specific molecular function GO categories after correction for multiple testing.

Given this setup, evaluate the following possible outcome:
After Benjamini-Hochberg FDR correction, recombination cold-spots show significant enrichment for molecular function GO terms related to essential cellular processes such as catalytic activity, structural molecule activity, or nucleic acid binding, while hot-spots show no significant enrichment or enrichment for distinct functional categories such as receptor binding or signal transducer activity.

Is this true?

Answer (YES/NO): NO